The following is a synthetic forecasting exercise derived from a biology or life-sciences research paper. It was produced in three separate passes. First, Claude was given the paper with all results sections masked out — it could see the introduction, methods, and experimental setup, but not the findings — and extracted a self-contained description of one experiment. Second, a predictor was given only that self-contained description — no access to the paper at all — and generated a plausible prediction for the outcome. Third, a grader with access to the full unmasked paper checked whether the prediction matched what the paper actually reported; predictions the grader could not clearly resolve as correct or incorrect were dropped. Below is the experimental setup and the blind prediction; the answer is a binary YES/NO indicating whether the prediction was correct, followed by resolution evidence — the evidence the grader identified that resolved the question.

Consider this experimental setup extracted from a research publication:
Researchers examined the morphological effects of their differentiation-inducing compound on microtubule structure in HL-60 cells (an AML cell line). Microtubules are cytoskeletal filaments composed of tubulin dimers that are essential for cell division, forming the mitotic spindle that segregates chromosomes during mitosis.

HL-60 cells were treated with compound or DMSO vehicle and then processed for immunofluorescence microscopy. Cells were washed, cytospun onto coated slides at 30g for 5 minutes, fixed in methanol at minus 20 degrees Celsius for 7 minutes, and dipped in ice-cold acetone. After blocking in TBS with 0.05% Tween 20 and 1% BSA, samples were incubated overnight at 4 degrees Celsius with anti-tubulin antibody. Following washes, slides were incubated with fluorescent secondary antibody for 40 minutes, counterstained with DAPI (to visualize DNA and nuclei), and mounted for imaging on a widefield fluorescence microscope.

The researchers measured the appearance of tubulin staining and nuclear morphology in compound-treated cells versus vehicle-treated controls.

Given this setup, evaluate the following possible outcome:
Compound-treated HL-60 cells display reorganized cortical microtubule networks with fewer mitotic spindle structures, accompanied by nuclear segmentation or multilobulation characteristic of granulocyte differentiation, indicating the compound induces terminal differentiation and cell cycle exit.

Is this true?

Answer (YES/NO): NO